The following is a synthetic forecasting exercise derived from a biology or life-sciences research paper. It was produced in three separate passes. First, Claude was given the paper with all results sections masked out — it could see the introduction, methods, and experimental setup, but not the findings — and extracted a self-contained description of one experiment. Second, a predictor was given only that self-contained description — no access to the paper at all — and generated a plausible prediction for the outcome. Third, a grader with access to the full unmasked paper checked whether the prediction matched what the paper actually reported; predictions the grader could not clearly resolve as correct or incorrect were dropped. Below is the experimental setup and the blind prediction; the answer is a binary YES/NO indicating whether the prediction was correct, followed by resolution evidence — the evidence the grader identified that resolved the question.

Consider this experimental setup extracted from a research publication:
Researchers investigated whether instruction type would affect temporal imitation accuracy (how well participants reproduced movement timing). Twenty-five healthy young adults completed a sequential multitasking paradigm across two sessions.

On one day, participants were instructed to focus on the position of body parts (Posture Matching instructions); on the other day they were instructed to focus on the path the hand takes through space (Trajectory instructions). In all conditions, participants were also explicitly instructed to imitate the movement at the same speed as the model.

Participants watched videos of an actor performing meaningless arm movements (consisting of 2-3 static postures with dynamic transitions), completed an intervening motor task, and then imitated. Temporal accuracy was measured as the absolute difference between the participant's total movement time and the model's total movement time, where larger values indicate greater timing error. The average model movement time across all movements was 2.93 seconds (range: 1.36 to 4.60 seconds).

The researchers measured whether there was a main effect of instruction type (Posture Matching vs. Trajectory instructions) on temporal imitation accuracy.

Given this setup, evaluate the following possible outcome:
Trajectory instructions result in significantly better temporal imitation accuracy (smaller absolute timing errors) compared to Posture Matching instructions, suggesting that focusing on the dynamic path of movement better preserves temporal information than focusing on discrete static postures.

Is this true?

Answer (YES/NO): NO